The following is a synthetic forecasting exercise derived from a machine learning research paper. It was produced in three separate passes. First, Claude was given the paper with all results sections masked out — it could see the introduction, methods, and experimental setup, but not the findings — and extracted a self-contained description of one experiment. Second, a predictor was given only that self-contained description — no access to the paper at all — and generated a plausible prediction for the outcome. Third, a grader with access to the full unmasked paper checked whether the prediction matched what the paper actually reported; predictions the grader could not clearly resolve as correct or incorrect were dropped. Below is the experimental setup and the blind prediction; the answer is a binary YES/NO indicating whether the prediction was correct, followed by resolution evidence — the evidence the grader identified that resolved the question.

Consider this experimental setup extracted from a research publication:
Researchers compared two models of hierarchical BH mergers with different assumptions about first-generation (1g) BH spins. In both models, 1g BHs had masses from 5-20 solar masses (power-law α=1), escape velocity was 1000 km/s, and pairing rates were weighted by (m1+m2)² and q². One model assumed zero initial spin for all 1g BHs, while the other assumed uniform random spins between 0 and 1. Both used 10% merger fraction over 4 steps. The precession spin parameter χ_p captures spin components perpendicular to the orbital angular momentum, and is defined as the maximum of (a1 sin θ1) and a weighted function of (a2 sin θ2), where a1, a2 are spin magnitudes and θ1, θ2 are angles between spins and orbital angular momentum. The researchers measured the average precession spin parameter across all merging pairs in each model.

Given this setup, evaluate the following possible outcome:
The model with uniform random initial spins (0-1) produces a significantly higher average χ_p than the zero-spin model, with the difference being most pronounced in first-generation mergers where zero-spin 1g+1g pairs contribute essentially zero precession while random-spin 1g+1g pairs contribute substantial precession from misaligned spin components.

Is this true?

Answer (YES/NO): YES